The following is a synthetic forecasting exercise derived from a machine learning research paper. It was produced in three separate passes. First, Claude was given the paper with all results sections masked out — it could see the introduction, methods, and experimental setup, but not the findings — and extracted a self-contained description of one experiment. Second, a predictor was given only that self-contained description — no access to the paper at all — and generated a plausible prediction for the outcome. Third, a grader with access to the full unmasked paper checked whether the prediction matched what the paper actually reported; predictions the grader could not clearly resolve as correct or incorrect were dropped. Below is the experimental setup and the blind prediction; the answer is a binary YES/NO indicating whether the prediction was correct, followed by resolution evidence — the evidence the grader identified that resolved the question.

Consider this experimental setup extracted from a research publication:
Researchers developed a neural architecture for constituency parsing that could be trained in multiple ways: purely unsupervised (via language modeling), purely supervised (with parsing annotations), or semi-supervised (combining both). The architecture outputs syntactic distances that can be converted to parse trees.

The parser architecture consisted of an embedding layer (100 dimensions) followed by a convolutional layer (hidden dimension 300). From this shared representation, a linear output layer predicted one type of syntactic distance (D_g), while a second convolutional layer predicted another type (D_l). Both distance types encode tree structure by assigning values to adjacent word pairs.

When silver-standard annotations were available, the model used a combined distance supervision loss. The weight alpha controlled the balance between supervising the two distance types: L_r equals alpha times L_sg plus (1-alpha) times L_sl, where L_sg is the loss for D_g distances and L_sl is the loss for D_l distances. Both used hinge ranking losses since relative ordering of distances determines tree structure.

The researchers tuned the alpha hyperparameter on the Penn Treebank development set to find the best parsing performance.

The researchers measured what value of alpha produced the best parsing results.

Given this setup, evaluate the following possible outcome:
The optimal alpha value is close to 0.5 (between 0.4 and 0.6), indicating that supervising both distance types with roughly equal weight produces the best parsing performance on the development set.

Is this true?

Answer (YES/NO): YES